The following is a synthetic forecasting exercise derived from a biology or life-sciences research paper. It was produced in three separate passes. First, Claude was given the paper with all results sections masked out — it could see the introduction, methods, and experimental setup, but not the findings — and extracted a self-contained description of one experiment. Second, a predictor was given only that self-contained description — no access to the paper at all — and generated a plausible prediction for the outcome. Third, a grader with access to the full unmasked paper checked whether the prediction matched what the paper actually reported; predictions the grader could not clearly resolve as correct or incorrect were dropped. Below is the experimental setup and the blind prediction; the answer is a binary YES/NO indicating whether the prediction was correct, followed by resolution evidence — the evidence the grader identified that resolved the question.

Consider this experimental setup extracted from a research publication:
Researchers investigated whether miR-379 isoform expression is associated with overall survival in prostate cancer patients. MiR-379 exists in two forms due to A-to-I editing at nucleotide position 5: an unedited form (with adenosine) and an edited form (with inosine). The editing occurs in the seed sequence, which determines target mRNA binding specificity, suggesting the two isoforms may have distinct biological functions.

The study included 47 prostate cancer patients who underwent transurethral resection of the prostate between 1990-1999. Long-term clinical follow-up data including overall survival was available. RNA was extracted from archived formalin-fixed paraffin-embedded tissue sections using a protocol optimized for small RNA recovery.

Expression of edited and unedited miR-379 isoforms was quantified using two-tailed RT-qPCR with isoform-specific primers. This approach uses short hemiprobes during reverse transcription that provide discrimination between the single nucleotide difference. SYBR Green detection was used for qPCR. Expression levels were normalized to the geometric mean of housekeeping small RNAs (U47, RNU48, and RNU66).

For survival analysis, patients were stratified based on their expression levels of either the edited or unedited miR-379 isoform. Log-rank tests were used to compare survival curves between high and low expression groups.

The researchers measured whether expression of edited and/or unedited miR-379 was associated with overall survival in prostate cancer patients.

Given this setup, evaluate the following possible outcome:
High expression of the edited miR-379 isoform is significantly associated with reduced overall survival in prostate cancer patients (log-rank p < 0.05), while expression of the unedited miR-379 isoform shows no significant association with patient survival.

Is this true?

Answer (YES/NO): NO